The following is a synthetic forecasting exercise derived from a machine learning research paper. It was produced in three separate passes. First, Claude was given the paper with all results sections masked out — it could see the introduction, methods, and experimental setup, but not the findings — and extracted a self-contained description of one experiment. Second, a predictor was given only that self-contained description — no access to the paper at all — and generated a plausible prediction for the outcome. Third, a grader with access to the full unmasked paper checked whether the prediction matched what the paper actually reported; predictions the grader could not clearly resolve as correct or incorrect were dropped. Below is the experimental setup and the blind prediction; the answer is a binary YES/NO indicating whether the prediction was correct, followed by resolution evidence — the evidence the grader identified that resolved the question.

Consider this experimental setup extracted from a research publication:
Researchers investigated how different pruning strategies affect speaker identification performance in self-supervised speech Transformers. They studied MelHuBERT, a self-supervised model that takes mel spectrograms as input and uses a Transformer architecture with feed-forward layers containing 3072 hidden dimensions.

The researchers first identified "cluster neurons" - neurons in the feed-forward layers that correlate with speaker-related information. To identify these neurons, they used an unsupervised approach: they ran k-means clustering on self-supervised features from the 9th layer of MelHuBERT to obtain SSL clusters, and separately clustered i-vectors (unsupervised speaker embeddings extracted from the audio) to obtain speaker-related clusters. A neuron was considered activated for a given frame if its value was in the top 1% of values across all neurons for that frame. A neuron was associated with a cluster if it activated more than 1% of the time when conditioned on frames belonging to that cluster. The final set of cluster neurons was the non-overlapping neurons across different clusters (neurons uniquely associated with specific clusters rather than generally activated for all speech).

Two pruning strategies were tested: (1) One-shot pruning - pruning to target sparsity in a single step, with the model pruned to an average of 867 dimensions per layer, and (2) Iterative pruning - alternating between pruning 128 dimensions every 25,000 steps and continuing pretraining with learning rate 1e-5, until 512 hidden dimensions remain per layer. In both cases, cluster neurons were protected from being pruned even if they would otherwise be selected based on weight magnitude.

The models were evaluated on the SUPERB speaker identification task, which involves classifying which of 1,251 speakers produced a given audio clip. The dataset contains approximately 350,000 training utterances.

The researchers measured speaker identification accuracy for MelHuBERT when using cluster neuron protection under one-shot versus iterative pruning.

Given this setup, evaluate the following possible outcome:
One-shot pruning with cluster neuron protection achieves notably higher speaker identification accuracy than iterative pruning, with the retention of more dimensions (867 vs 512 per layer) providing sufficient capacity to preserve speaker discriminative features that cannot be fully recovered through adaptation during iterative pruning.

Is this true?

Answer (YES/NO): YES